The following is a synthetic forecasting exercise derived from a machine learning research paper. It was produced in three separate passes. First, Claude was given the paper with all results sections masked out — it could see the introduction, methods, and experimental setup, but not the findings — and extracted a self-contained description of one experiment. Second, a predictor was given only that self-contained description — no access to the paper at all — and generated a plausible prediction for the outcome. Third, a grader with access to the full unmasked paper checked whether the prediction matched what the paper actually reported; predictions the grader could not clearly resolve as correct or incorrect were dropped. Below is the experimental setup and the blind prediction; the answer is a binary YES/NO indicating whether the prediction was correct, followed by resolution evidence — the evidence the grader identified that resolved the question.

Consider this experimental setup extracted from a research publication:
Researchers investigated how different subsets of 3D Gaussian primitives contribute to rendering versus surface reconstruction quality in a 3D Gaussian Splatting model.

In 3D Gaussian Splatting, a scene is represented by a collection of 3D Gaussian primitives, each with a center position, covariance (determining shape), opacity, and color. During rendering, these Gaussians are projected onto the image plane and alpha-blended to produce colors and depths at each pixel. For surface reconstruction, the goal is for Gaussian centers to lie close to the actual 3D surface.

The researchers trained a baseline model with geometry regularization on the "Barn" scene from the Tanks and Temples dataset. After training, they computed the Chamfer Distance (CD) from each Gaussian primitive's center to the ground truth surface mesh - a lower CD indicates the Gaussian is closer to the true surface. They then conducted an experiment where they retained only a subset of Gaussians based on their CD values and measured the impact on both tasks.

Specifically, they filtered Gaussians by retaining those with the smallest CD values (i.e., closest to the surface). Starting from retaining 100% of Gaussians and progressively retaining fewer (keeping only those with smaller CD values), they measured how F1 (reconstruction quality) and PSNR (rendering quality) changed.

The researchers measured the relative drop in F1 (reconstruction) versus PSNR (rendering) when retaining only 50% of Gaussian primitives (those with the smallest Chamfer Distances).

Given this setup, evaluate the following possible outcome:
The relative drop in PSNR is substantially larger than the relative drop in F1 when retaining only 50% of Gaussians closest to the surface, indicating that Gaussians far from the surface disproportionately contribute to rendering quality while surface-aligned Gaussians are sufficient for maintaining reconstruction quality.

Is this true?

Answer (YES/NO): YES